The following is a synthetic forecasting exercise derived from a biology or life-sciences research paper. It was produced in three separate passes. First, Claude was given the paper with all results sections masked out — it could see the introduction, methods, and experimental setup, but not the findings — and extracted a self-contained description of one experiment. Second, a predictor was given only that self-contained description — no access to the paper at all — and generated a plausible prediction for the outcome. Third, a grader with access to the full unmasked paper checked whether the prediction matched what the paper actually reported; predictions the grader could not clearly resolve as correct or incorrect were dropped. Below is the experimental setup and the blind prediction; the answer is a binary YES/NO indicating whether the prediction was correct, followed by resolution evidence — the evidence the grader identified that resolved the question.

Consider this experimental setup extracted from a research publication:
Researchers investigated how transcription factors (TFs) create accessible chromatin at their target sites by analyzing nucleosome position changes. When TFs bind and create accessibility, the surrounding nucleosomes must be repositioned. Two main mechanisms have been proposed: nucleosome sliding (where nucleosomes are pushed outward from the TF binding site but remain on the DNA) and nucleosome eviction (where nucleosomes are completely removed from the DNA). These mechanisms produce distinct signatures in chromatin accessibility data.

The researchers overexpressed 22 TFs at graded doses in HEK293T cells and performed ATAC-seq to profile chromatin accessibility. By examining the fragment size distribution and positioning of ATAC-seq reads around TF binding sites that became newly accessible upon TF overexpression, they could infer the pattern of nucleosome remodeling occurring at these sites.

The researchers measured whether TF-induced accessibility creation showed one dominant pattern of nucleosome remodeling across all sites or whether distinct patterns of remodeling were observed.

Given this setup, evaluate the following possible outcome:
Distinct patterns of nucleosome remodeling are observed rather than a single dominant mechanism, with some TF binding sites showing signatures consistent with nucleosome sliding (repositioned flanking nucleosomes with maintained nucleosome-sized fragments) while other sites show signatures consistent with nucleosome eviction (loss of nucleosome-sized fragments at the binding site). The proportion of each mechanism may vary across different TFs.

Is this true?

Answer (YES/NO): YES